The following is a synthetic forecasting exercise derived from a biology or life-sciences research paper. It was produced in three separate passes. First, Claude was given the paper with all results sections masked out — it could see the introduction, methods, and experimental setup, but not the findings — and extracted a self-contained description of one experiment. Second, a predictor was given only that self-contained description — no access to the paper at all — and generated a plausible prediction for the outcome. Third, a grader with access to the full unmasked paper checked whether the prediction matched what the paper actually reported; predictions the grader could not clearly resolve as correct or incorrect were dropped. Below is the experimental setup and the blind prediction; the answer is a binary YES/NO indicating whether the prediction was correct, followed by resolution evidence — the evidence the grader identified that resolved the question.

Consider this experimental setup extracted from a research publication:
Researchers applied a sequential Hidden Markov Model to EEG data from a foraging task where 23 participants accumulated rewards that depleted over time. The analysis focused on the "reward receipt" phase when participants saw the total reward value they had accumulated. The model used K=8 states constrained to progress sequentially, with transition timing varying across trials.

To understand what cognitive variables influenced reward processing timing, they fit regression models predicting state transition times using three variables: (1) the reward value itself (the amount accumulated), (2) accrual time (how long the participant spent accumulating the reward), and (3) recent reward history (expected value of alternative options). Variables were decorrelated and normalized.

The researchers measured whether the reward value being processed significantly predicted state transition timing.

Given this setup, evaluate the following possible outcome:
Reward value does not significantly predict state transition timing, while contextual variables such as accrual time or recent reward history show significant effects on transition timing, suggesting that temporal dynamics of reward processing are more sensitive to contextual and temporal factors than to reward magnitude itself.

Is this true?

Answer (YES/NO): YES